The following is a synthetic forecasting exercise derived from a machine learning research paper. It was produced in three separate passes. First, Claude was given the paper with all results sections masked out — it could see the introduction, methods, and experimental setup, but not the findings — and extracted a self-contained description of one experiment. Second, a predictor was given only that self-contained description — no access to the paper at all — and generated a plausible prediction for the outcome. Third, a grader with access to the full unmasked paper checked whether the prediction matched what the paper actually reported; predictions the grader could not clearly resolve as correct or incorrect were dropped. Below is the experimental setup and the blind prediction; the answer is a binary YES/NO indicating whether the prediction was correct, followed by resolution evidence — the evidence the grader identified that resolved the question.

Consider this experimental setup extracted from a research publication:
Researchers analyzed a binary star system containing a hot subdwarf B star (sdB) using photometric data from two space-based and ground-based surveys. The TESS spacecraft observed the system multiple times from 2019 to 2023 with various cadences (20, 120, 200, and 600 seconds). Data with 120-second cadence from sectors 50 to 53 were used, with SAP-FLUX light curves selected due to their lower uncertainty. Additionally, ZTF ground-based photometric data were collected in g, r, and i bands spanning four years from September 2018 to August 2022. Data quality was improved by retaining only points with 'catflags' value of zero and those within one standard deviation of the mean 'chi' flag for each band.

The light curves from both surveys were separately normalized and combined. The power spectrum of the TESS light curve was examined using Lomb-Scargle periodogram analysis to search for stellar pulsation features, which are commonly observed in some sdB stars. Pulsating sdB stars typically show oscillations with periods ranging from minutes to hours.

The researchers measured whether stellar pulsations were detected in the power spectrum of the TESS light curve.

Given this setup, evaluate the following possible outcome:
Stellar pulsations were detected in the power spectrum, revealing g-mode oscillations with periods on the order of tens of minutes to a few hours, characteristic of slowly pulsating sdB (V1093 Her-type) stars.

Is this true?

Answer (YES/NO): NO